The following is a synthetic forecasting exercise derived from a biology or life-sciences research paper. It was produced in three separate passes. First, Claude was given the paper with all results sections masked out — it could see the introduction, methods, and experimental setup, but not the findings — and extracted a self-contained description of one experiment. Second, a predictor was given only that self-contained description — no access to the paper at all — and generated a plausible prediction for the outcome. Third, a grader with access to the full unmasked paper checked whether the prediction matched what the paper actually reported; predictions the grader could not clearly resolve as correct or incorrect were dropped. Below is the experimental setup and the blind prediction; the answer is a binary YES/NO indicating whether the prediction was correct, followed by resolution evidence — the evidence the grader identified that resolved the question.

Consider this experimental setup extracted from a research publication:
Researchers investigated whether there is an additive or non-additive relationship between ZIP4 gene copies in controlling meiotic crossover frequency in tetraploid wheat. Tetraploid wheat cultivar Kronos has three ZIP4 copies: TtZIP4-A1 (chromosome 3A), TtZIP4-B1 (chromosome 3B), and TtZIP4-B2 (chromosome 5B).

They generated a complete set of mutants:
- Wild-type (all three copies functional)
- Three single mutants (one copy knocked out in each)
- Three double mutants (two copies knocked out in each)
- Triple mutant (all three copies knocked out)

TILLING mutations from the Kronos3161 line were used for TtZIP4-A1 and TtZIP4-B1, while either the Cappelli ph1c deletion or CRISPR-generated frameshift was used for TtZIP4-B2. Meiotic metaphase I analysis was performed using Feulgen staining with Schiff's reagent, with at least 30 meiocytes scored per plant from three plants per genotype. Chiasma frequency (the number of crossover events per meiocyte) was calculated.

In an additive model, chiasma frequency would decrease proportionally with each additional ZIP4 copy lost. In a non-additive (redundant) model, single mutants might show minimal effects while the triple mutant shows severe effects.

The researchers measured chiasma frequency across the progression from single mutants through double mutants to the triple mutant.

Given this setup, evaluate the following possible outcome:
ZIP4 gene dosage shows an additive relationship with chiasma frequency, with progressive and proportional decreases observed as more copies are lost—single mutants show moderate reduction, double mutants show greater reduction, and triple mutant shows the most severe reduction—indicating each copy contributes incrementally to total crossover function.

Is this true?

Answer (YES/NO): NO